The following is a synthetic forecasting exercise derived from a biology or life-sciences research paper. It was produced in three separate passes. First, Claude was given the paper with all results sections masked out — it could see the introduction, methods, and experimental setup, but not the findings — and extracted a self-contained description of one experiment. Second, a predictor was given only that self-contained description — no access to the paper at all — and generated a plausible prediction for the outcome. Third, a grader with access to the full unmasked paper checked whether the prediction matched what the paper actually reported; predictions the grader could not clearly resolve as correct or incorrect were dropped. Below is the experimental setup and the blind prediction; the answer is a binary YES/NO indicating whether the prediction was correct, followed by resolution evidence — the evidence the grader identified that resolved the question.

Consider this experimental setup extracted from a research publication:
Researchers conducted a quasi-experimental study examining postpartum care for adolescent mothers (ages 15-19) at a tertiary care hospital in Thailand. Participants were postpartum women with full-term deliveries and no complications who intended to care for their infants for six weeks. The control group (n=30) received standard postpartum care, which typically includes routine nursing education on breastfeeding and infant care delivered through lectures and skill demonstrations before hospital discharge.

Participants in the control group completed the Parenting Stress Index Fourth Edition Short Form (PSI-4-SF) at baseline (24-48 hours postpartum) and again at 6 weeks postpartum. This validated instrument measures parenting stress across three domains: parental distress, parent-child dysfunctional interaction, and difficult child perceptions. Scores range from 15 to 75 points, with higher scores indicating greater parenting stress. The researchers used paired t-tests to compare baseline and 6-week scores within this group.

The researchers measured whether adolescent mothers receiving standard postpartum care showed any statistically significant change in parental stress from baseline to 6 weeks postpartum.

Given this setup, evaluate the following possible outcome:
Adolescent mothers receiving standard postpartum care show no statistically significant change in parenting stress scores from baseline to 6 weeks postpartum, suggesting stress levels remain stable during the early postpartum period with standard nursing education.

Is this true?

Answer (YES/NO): YES